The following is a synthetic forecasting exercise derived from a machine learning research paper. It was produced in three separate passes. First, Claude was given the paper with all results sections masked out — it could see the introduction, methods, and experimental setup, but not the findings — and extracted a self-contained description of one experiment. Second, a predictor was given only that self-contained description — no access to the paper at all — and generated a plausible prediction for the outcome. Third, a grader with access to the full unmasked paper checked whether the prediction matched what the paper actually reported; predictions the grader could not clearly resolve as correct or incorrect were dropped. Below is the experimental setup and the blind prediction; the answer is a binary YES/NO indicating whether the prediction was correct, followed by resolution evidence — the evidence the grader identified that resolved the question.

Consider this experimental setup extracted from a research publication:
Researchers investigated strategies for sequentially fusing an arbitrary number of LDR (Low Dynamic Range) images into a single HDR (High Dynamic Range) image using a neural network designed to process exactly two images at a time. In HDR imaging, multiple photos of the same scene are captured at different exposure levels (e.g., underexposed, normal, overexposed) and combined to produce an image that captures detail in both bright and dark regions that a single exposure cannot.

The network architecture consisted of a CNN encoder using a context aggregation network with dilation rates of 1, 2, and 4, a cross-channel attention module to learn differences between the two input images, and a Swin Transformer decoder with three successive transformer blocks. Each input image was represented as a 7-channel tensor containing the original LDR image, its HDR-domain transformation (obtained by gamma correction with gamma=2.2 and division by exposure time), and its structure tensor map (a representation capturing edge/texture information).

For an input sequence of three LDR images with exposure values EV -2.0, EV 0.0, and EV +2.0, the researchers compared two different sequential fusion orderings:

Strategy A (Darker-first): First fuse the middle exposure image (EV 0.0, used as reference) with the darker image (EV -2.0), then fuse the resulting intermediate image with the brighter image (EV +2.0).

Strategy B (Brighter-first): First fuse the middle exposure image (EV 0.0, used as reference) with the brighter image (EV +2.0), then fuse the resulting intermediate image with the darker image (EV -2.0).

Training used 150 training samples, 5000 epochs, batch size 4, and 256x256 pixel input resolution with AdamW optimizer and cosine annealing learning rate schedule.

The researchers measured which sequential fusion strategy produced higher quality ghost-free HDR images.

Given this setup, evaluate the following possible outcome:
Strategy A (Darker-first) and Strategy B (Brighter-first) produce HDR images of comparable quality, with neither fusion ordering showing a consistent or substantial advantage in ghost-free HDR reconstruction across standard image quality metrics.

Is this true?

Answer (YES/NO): NO